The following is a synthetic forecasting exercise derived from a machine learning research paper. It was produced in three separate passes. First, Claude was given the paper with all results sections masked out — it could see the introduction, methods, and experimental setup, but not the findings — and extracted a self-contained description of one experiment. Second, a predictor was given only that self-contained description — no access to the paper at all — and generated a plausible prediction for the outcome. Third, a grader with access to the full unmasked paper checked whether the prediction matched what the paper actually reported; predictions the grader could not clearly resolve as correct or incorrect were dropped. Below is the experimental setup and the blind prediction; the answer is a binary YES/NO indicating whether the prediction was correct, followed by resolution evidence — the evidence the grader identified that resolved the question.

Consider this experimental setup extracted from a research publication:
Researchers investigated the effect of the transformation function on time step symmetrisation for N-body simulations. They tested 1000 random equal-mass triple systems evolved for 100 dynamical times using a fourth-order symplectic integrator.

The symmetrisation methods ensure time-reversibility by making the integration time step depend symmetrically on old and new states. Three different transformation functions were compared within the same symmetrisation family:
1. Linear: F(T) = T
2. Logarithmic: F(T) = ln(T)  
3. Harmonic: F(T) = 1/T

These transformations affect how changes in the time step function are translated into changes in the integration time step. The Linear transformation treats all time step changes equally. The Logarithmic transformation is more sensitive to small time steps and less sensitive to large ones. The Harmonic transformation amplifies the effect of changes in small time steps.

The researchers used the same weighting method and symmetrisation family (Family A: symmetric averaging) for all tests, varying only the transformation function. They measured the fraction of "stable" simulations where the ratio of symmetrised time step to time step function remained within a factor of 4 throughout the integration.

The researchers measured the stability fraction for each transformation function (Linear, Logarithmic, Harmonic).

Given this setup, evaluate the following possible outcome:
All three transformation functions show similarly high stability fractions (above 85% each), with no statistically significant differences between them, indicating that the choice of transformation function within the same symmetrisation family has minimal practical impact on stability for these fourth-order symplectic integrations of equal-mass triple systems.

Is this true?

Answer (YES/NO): NO